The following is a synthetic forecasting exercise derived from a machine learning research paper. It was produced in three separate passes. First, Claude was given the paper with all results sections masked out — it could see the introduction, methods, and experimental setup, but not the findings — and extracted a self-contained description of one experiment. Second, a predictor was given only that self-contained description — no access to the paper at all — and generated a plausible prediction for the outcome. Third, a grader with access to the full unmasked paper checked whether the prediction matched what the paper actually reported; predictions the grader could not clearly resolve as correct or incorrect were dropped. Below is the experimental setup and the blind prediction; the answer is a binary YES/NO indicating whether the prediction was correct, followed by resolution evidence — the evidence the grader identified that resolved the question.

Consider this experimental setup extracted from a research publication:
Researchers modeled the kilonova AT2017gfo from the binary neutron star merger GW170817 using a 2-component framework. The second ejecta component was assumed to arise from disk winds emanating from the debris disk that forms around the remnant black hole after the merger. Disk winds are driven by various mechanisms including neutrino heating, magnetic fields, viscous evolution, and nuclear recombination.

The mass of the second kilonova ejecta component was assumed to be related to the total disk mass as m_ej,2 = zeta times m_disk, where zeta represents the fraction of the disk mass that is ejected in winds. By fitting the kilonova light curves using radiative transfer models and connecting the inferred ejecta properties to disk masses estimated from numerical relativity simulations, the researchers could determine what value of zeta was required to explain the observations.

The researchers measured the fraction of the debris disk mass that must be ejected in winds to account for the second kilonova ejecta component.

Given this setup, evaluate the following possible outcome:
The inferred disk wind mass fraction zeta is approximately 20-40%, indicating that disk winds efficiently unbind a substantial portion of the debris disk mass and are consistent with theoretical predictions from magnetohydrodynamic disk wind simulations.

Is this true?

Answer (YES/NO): YES